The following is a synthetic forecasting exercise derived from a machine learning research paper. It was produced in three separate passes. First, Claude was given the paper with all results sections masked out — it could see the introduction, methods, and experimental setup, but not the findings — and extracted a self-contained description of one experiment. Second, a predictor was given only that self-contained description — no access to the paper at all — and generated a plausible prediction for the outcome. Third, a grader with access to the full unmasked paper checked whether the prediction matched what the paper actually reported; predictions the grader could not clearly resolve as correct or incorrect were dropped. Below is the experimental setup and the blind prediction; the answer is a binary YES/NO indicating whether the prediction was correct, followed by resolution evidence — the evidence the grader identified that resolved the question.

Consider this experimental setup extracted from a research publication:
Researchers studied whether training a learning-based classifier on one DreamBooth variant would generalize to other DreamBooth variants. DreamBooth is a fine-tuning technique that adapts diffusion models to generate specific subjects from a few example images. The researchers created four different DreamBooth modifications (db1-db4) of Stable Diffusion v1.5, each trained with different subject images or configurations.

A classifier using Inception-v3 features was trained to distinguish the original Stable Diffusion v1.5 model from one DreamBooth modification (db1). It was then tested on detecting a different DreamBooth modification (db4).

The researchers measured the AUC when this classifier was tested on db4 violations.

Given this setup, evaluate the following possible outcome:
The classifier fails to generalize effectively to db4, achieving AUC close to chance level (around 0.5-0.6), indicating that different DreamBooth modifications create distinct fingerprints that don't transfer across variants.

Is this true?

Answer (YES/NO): NO